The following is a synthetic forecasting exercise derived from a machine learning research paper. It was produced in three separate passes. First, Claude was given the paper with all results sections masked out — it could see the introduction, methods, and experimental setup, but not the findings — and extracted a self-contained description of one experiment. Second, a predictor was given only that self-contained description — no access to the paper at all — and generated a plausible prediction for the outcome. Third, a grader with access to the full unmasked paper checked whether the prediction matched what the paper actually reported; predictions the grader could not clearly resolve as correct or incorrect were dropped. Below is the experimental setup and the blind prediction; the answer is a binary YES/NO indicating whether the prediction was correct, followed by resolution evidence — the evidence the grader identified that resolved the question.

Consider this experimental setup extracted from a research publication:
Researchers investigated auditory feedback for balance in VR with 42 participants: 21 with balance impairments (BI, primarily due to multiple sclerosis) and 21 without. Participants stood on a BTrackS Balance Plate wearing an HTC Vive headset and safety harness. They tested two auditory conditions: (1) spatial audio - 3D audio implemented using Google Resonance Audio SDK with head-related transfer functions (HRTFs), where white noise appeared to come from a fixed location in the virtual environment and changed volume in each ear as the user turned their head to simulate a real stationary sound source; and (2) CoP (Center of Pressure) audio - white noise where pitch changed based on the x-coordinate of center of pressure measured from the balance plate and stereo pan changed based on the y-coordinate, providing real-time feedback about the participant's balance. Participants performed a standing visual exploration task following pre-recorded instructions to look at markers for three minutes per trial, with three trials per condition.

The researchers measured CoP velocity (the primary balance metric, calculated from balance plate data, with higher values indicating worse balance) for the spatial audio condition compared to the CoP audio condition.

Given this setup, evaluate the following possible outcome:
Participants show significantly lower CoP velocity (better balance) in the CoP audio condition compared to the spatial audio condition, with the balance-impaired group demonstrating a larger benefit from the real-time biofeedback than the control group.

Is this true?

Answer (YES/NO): NO